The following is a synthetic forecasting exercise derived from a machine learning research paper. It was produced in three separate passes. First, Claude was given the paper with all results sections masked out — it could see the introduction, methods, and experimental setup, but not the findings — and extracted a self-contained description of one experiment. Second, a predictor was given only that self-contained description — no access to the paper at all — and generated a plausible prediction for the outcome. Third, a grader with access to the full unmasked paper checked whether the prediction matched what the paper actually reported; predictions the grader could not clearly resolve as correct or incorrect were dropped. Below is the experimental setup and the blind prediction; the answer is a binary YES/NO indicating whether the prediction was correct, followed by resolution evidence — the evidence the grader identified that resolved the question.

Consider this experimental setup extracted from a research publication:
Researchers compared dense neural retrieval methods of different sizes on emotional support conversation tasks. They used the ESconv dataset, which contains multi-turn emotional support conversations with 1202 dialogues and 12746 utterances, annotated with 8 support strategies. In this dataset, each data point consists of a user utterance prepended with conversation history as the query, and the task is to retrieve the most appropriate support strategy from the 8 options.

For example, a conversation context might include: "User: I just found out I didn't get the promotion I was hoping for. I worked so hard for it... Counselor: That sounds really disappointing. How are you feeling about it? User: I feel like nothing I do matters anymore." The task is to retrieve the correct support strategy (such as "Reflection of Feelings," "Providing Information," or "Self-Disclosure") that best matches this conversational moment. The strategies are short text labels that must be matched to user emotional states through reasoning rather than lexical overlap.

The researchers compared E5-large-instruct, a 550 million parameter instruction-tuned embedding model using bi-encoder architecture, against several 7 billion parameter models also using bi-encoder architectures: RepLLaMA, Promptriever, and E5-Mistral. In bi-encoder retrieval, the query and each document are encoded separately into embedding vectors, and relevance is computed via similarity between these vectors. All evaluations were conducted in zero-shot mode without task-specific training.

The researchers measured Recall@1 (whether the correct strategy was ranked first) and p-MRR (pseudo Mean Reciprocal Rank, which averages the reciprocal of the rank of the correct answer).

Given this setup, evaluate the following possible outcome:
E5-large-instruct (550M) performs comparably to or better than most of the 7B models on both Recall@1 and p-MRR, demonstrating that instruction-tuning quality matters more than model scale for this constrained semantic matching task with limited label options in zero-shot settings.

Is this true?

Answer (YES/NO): YES